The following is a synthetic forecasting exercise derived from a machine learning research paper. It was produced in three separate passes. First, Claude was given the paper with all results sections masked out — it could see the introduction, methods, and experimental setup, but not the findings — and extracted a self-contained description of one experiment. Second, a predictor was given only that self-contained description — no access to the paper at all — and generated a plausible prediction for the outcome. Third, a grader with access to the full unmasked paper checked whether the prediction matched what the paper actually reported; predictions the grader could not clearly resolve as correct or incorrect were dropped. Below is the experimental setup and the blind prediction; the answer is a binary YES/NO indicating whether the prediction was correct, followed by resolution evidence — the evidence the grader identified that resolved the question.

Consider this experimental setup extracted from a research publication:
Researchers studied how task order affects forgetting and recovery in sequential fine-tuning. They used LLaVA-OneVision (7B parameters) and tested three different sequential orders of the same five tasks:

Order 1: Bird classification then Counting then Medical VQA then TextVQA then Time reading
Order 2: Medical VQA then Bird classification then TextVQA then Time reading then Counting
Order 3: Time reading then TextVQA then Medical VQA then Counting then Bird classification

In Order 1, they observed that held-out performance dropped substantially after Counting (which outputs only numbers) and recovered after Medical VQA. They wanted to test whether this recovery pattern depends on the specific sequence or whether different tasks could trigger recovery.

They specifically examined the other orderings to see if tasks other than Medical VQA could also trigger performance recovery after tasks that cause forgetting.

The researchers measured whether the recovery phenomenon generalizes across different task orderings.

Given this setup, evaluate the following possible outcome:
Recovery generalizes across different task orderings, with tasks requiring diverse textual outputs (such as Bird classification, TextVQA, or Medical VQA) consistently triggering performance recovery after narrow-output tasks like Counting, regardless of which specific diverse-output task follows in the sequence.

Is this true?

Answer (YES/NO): YES